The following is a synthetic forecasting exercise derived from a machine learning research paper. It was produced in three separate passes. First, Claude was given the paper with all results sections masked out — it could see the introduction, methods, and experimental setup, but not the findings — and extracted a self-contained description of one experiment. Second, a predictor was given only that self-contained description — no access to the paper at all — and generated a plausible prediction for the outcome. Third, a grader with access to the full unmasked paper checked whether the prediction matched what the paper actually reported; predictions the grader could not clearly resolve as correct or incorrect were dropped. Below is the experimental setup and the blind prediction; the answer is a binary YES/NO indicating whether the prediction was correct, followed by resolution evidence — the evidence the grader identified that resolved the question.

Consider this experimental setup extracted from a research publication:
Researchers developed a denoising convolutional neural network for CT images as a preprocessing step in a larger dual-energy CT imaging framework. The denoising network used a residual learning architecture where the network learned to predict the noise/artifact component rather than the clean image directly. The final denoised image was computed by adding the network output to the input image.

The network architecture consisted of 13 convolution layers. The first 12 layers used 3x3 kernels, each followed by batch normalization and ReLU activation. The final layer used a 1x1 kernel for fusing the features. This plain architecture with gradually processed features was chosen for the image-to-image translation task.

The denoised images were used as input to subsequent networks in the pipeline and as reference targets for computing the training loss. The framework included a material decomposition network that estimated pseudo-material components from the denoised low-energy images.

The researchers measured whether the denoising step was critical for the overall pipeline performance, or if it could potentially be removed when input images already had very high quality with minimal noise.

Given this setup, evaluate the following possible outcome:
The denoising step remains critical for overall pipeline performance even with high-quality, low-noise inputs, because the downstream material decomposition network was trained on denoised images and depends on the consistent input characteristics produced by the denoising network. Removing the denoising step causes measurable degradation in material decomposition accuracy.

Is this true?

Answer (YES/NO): NO